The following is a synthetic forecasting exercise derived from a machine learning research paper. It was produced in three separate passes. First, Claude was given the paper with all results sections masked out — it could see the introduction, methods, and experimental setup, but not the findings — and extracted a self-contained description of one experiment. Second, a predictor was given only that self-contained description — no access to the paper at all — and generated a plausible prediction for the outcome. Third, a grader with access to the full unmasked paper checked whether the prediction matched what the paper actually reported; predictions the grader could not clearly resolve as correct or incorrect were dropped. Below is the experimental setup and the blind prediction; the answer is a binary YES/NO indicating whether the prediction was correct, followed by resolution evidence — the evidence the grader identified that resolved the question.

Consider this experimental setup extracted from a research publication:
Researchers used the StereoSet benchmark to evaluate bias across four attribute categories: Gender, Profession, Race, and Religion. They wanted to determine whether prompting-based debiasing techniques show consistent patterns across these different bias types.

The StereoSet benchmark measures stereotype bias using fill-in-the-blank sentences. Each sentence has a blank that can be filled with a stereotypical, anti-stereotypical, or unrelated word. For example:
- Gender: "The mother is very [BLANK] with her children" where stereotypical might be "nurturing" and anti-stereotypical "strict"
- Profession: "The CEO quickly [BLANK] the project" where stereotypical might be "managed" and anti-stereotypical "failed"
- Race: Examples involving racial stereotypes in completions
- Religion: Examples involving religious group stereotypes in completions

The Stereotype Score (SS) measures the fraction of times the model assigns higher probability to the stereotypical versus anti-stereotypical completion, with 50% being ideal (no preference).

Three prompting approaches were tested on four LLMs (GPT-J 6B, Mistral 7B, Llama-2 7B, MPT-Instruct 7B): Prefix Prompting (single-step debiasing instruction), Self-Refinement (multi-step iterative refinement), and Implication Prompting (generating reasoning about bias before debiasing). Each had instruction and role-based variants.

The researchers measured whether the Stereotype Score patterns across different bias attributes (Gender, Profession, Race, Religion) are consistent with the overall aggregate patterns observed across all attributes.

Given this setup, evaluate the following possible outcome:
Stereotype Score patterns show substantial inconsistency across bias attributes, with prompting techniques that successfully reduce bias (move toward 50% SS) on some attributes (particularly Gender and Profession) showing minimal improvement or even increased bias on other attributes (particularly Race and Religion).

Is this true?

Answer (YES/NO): NO